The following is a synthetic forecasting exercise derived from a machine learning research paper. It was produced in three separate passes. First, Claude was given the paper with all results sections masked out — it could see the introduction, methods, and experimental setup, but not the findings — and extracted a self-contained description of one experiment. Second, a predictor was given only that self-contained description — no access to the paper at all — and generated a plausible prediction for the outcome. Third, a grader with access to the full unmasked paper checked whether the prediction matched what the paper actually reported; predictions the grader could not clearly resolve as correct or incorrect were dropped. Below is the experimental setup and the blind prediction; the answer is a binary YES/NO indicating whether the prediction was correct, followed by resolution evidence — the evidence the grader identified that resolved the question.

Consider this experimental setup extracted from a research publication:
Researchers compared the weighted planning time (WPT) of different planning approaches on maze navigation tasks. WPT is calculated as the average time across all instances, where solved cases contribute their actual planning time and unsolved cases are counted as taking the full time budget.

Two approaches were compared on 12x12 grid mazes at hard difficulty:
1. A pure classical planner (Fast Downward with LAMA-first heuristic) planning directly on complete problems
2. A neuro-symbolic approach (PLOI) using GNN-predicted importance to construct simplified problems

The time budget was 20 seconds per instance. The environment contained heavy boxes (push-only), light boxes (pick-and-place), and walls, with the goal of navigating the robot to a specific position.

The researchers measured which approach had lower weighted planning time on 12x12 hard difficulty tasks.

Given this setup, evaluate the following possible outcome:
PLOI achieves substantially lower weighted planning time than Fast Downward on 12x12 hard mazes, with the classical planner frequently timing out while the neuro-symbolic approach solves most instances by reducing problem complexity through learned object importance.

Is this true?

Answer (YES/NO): YES